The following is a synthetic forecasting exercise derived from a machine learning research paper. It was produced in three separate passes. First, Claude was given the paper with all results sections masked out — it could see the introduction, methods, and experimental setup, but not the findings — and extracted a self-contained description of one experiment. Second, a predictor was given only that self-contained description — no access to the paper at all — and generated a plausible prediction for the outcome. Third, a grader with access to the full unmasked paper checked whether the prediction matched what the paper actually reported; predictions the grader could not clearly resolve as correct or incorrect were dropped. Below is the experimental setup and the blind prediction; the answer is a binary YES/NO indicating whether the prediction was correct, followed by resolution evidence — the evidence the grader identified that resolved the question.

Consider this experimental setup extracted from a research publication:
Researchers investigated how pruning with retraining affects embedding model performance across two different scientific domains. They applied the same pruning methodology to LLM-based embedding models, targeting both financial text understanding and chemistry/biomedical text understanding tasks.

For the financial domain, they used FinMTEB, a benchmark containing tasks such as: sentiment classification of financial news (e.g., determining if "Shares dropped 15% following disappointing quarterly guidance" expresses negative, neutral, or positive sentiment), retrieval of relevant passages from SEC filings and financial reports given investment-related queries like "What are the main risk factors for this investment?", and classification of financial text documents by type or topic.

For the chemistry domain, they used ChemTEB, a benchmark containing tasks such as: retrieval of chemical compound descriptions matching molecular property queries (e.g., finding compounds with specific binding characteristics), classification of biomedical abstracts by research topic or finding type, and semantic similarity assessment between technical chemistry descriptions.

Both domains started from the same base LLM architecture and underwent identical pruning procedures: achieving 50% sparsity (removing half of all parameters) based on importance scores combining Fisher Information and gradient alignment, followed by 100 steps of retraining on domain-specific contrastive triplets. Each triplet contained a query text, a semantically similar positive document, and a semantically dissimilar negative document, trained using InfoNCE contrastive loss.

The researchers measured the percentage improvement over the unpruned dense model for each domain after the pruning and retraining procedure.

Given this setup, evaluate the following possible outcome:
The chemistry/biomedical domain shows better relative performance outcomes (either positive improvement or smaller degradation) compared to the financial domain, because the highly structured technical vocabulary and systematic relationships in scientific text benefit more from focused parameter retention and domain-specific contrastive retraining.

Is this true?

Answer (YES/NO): NO